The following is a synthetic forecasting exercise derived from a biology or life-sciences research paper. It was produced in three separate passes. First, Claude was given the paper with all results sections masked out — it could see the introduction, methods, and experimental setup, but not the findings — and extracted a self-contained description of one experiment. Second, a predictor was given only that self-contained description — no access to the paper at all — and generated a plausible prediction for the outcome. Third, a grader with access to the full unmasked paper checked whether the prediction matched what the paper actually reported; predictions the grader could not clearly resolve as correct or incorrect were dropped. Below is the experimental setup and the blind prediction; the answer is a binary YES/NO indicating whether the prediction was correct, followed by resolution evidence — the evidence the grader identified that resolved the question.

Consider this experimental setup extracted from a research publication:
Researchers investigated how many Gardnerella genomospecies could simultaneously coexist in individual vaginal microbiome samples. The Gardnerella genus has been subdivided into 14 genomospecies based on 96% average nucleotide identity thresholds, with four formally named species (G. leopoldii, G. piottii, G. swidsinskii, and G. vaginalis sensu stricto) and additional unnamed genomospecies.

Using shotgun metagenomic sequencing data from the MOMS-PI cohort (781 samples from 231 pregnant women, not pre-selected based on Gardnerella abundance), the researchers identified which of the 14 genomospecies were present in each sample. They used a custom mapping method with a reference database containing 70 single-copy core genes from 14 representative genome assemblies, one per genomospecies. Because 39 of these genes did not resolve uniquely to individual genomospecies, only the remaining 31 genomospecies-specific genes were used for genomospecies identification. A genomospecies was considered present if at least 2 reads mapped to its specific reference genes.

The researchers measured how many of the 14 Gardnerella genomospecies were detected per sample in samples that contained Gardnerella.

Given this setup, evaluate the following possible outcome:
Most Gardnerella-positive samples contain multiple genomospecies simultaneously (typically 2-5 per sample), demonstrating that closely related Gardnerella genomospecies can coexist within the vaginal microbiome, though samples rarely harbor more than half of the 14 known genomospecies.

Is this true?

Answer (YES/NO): YES